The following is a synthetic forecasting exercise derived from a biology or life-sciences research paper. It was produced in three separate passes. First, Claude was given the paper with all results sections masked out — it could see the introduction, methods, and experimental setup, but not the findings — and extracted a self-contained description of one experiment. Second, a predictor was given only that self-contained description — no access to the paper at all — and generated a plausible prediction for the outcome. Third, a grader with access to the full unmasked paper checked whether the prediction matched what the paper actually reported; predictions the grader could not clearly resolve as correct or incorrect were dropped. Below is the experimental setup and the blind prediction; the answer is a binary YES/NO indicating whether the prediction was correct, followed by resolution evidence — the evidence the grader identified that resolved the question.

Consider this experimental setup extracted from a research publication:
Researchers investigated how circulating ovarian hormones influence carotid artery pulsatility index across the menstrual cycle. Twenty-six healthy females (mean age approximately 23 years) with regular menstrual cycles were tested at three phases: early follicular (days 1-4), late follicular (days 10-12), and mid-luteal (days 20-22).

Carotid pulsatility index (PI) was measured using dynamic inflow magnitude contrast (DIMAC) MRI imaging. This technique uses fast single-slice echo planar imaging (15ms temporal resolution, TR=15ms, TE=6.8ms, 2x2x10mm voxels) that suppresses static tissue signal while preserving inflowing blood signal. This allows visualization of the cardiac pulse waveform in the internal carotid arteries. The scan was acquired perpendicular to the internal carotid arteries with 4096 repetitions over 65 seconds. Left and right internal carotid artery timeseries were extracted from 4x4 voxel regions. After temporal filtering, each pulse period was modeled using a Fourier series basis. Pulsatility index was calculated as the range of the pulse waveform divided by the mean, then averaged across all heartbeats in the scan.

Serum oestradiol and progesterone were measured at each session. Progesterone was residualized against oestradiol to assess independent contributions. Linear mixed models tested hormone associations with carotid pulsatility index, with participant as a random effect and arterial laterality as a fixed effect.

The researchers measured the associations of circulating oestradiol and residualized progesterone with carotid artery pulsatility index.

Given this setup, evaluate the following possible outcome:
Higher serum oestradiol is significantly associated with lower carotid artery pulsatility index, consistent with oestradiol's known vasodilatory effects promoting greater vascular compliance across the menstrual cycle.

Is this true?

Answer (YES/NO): NO